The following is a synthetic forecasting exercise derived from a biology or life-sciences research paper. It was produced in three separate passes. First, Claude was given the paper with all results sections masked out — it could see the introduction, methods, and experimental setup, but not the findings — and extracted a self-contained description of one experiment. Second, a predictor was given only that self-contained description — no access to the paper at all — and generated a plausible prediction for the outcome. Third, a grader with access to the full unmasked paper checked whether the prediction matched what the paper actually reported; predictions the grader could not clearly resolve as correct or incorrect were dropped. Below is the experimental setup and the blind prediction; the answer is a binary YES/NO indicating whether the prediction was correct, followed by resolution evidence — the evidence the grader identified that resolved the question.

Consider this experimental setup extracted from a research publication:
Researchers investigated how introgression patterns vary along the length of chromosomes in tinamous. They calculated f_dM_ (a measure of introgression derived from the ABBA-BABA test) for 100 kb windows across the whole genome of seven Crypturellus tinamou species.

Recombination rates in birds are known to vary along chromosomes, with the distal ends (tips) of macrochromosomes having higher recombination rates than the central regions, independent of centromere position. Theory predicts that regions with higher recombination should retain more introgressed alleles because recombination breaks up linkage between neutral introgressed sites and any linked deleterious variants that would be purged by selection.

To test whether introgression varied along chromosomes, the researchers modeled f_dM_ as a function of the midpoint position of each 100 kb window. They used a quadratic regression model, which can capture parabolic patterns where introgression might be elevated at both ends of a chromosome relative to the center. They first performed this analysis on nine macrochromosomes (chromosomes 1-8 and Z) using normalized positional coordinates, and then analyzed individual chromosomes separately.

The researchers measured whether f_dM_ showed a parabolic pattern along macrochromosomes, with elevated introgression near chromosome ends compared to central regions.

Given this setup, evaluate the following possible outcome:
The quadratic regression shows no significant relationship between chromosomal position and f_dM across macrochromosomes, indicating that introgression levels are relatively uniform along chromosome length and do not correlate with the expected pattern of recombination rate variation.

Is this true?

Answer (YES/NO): NO